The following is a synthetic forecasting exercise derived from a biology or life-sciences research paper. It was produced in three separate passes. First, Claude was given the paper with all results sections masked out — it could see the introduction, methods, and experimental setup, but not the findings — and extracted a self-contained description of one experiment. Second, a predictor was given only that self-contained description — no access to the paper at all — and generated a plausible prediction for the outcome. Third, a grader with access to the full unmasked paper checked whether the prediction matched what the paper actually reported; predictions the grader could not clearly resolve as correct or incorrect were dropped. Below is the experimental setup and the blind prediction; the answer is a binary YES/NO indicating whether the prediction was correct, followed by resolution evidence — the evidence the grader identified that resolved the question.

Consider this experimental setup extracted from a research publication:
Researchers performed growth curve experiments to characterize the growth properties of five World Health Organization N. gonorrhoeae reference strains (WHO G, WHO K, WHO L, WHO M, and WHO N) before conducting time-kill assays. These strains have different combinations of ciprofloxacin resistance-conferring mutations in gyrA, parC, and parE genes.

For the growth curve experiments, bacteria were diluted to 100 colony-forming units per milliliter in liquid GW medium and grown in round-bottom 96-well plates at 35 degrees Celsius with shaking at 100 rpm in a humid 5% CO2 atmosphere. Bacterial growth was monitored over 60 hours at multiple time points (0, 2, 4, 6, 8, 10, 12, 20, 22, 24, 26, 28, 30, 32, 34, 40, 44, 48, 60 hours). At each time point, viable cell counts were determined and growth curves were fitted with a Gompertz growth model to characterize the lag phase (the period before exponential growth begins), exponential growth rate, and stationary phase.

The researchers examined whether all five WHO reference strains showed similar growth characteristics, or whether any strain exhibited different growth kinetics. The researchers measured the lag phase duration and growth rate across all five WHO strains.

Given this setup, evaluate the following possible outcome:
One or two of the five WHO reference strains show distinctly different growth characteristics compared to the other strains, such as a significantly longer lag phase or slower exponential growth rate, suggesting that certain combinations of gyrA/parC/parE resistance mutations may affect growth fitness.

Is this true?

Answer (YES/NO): NO